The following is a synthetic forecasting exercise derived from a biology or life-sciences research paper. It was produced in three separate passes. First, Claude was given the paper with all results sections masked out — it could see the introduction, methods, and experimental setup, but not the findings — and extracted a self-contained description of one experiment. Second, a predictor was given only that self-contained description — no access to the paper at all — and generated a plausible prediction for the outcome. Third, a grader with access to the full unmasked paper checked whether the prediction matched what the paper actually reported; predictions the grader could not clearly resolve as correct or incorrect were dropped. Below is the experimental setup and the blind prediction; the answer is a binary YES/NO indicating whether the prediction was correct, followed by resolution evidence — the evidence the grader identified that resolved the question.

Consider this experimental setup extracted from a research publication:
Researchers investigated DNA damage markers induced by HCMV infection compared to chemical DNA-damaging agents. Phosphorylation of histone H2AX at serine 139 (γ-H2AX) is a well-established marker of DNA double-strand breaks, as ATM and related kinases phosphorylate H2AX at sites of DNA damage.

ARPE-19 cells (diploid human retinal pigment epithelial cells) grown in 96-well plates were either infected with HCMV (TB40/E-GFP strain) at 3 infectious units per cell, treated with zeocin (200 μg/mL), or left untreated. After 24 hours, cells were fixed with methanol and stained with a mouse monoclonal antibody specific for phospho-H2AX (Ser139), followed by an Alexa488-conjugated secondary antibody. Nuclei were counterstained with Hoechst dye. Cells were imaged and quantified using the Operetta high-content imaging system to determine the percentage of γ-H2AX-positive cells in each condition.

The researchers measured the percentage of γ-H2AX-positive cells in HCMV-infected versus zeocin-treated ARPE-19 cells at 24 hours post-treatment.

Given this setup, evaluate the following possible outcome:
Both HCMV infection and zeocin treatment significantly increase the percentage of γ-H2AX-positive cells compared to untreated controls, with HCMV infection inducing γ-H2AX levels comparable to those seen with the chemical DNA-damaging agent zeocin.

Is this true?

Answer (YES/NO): NO